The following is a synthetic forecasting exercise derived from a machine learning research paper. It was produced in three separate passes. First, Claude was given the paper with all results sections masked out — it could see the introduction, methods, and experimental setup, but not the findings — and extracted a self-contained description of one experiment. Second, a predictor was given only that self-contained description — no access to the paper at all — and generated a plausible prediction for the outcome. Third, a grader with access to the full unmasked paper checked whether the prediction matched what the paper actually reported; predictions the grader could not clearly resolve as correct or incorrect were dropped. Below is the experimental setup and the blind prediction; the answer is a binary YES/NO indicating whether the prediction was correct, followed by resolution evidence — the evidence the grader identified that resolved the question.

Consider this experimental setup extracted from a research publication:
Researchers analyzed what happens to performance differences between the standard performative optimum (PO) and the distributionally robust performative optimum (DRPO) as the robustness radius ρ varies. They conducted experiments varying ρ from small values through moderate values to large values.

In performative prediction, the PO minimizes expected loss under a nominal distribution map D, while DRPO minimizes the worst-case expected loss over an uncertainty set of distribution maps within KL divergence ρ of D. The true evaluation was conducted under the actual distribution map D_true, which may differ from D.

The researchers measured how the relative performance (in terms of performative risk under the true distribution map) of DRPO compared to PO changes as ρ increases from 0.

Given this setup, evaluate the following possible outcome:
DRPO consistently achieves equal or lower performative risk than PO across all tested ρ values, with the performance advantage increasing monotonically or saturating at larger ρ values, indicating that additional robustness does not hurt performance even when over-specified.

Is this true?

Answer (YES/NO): NO